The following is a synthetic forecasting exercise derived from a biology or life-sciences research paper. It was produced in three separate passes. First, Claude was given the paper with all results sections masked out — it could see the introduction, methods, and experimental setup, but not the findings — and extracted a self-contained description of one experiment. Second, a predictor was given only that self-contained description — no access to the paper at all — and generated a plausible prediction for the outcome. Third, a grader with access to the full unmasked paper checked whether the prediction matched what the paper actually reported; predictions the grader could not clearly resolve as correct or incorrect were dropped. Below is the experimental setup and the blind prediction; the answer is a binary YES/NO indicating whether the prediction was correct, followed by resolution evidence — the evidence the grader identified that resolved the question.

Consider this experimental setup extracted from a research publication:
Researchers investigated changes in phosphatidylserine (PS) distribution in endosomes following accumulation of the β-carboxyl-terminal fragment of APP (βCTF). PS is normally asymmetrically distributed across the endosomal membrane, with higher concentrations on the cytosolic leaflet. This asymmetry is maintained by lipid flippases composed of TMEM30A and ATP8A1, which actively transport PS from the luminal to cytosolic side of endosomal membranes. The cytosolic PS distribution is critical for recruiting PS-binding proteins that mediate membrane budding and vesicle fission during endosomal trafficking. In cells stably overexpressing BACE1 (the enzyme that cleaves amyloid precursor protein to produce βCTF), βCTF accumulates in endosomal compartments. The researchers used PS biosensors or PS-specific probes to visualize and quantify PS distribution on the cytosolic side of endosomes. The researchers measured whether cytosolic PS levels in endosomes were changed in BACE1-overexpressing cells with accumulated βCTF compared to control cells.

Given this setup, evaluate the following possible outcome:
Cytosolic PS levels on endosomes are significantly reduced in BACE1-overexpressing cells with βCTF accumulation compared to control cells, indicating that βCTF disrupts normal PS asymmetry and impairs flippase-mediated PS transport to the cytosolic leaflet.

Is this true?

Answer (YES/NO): YES